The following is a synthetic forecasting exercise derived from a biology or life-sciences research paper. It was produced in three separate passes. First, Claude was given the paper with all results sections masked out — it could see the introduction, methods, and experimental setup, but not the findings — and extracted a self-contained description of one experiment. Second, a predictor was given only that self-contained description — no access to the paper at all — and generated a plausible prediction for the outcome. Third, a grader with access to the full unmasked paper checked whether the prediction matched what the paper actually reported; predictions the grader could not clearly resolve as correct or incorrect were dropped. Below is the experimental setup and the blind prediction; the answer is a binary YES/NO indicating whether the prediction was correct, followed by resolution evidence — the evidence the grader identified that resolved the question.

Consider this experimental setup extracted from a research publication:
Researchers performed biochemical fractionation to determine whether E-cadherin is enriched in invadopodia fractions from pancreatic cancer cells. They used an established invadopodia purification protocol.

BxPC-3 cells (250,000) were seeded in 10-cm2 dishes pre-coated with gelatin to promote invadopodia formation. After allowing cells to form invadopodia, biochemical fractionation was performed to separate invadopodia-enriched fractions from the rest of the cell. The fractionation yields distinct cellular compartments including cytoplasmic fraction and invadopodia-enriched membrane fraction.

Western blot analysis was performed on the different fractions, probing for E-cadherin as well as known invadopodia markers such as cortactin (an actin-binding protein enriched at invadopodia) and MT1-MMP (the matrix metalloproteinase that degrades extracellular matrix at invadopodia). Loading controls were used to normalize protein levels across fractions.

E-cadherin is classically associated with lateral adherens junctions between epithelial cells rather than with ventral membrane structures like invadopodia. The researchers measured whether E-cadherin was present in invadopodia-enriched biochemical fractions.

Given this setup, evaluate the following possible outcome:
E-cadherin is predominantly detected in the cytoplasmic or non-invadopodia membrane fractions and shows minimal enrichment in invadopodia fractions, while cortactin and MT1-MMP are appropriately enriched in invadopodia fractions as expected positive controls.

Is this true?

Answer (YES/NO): NO